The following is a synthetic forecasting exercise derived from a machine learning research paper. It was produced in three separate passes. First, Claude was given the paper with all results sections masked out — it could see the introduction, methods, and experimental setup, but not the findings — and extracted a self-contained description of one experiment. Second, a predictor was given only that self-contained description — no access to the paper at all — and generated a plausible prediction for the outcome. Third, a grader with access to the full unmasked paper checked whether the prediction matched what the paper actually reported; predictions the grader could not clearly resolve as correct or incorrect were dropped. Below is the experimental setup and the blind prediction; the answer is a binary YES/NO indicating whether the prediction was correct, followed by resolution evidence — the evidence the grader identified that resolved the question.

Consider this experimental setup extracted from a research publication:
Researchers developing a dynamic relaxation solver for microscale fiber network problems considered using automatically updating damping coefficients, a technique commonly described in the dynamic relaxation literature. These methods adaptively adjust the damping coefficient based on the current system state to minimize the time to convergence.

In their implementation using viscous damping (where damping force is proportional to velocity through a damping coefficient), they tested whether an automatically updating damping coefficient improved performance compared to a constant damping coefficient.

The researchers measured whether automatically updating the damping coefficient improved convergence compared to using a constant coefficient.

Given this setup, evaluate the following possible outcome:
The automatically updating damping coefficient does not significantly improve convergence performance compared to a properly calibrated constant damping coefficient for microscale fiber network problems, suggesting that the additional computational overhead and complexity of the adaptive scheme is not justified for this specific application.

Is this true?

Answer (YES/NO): YES